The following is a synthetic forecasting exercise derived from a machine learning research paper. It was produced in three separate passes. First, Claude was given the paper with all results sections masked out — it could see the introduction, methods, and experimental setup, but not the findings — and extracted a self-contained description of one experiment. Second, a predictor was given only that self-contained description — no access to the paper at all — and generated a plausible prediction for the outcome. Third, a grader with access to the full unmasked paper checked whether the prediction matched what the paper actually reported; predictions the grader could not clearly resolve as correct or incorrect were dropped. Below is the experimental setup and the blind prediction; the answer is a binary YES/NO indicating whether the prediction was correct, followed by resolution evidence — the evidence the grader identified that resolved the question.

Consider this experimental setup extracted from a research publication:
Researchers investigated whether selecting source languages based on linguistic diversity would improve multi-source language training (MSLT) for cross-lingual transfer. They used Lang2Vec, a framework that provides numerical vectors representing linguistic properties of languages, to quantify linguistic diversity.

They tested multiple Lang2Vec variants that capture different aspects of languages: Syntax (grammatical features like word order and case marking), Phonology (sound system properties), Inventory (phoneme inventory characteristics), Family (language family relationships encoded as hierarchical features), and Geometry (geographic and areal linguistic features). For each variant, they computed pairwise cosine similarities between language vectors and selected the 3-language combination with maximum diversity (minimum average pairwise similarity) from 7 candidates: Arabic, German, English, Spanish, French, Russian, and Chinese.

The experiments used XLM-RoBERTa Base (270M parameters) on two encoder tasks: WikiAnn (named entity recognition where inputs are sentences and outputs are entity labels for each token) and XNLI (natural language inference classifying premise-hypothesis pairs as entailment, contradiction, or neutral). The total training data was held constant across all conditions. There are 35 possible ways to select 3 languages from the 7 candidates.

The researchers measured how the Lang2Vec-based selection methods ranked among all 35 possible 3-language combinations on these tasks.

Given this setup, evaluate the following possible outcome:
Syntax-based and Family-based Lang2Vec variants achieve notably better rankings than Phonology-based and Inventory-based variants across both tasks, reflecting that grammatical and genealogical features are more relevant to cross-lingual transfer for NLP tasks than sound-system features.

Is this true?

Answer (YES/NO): NO